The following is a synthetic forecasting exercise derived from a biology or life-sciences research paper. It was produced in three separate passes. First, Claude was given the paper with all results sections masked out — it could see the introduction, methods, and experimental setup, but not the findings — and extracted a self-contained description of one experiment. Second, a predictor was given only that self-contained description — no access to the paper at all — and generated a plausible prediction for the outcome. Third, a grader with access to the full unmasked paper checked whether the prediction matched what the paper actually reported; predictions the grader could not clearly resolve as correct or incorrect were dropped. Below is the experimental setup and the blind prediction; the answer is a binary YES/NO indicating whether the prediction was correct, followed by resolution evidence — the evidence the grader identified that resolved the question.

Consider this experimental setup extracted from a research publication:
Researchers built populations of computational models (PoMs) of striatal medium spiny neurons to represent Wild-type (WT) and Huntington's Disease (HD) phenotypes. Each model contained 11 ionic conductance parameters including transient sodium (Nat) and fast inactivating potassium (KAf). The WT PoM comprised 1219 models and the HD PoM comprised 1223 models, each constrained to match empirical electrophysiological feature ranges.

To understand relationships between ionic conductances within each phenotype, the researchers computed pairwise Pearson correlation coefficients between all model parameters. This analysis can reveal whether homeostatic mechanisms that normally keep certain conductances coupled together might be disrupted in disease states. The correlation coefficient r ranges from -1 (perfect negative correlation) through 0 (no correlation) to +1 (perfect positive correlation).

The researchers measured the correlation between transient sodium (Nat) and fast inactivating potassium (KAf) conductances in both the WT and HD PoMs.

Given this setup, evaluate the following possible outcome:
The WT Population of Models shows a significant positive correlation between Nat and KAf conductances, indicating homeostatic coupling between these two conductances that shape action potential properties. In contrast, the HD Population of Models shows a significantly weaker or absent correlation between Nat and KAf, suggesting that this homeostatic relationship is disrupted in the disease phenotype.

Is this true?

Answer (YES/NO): YES